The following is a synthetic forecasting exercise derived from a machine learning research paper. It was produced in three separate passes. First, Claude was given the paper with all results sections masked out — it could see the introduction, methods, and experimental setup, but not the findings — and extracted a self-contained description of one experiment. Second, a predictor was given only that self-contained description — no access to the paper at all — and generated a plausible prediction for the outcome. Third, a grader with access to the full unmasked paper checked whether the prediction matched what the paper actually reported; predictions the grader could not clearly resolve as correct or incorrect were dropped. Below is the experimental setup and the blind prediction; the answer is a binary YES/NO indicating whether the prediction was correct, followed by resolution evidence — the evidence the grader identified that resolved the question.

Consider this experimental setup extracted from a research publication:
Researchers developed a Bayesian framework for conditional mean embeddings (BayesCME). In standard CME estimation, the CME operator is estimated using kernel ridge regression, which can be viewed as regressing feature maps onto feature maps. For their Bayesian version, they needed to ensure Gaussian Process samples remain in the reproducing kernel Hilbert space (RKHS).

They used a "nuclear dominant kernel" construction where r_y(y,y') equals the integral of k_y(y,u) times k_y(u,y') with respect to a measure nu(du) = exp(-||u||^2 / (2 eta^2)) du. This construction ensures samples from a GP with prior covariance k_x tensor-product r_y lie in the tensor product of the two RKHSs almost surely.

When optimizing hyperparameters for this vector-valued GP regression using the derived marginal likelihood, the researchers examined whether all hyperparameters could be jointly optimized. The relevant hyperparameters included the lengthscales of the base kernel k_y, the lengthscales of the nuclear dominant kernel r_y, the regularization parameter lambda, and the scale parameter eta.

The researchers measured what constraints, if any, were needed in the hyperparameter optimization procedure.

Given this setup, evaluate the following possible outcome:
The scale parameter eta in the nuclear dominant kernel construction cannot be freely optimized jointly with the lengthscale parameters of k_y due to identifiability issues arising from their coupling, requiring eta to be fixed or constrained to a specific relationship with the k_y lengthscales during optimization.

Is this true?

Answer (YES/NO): NO